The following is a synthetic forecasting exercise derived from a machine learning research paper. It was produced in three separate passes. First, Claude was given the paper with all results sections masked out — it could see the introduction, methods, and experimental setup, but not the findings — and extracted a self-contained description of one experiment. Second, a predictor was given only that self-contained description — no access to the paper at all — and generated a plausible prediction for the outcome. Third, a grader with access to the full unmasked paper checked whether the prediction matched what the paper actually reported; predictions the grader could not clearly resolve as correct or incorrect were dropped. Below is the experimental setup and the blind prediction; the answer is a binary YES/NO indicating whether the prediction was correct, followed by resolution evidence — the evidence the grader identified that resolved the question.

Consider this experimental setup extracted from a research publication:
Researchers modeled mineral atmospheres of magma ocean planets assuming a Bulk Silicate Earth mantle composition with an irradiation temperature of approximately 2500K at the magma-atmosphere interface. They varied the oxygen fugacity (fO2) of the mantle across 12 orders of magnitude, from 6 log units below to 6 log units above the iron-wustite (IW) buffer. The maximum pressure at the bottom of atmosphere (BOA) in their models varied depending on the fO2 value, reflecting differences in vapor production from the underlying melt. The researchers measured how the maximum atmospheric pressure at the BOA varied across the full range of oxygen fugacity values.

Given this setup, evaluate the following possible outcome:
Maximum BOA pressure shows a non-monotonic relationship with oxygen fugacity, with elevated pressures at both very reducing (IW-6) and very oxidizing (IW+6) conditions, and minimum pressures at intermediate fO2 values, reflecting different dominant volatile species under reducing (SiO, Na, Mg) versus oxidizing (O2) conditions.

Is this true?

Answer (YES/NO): YES